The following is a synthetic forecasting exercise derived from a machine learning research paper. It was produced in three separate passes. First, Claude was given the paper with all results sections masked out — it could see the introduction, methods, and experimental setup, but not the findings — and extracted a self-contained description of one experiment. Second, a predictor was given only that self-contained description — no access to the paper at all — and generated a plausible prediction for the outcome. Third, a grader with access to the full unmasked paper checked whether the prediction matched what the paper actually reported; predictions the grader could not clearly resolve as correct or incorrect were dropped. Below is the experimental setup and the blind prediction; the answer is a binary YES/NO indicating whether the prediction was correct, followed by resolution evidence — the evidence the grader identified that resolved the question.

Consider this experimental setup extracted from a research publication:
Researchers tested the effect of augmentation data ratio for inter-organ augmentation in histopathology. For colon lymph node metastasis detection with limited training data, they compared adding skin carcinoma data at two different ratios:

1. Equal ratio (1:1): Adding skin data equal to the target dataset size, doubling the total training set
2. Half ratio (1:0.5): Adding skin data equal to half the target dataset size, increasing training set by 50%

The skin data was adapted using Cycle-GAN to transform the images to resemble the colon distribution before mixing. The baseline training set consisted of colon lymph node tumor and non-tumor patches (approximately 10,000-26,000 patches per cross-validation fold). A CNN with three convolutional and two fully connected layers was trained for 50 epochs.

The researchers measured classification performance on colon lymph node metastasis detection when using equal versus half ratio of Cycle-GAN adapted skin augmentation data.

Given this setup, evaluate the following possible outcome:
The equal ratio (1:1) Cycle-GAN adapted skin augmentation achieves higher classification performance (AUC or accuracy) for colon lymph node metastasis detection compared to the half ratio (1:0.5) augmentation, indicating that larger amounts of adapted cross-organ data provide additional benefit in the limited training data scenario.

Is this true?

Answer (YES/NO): NO